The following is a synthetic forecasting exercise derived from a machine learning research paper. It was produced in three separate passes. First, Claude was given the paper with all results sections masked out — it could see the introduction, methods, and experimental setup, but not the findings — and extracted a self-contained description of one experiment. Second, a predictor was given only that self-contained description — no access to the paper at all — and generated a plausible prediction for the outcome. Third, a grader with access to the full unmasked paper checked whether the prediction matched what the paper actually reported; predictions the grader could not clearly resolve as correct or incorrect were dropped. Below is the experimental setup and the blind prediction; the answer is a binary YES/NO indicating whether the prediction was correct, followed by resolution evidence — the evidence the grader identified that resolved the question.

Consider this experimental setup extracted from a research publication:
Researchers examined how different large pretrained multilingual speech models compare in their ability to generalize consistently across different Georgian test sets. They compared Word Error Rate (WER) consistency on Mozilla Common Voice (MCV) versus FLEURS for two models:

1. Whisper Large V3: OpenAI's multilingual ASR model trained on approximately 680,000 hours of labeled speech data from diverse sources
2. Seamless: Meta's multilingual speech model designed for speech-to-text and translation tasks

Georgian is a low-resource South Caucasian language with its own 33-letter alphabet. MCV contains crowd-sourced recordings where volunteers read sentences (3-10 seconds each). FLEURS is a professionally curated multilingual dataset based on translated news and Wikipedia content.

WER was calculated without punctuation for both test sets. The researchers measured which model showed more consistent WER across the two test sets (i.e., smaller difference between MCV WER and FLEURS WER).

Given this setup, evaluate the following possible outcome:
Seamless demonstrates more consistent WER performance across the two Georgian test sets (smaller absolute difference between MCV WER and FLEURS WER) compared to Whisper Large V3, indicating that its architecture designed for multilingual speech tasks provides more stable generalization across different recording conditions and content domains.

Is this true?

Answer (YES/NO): YES